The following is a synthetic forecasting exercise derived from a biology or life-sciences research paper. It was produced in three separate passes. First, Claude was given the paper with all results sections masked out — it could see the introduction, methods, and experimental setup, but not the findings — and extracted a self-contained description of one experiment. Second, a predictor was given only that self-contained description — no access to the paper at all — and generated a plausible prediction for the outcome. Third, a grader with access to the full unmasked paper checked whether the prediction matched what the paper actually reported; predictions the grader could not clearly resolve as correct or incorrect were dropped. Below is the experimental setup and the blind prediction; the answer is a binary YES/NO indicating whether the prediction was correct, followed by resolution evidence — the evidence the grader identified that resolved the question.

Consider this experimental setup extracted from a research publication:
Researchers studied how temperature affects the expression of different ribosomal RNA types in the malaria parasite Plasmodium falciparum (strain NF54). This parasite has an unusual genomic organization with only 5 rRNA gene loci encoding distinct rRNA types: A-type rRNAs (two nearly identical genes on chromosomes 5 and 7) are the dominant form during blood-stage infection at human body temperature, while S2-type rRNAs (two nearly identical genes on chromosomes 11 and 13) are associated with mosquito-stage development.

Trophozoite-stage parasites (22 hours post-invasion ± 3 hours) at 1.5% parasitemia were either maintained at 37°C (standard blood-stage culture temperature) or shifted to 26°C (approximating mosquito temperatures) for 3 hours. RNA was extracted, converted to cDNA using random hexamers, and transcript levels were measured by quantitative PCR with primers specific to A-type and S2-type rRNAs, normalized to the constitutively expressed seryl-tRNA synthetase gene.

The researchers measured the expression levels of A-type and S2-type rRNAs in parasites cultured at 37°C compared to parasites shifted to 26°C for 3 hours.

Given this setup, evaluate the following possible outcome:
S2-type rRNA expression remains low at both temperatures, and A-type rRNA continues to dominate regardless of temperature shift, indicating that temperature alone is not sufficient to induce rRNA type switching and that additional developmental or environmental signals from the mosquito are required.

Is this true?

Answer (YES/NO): NO